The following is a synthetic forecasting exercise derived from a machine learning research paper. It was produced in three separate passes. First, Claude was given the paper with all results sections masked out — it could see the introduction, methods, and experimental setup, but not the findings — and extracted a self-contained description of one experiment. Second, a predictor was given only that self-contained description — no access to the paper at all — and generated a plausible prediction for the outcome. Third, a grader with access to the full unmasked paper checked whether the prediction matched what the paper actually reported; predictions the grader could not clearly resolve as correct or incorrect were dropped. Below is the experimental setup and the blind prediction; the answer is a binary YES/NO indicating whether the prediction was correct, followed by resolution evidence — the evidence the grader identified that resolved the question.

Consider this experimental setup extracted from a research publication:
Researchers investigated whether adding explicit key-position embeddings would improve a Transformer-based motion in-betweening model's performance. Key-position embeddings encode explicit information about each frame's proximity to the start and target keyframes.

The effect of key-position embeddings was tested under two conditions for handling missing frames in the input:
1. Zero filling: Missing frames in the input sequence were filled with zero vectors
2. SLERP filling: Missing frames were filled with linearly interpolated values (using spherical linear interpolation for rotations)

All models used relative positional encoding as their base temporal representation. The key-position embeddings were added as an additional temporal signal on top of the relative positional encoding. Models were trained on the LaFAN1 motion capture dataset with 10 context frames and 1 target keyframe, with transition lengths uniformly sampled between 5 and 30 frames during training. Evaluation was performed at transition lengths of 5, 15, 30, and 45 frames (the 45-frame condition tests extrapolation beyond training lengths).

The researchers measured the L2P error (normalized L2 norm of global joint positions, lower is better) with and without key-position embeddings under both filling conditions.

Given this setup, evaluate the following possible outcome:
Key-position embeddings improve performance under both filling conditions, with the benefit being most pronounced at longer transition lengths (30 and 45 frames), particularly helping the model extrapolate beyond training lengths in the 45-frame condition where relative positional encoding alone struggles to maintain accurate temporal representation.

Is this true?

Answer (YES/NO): NO